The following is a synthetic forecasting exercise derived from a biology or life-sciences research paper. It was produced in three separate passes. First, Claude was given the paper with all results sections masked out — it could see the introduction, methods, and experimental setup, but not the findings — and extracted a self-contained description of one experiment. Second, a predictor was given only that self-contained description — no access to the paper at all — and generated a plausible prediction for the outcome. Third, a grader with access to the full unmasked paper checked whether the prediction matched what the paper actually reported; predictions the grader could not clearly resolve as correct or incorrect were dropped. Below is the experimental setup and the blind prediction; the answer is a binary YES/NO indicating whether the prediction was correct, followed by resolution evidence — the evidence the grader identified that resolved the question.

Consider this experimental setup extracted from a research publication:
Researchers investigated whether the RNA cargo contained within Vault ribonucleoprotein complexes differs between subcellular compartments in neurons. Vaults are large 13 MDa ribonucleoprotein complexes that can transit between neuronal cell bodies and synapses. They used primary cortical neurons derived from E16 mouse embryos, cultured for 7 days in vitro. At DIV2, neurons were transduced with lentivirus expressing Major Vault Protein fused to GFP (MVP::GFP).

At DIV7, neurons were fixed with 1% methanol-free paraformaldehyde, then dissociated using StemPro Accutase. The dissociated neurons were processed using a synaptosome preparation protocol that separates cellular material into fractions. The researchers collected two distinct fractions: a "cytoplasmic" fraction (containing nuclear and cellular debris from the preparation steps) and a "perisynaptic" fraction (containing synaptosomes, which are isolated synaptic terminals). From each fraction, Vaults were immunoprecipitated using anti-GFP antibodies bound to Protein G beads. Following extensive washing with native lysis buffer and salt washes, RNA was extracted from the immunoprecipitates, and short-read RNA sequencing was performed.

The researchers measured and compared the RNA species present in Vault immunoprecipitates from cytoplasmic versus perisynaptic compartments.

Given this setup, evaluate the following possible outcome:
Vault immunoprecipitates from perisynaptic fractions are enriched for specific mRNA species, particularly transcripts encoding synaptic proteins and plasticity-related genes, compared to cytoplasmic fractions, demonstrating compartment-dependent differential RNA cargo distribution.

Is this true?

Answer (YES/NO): YES